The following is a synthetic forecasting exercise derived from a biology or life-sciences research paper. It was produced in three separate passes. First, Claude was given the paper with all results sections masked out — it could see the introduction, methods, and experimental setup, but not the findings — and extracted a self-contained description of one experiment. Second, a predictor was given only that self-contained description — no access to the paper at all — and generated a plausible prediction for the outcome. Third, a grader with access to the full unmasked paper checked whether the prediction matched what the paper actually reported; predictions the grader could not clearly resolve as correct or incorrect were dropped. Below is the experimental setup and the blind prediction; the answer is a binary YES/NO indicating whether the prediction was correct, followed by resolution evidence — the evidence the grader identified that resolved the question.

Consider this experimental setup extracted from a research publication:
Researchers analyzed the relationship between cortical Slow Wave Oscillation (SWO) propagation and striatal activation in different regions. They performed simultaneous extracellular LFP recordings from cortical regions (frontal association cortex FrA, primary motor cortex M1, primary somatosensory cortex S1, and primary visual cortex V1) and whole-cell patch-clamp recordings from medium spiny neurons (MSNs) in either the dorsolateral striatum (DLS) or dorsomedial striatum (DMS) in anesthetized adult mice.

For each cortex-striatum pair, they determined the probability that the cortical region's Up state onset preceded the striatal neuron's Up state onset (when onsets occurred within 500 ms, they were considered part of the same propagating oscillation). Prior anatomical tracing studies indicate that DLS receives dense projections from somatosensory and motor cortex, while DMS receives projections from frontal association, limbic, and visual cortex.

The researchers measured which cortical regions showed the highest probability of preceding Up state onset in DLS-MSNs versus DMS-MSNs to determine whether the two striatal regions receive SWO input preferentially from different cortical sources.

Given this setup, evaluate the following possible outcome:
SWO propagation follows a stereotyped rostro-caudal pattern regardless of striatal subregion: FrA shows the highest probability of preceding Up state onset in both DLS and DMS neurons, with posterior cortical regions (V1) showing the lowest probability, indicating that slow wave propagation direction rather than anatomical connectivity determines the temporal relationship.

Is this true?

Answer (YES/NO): NO